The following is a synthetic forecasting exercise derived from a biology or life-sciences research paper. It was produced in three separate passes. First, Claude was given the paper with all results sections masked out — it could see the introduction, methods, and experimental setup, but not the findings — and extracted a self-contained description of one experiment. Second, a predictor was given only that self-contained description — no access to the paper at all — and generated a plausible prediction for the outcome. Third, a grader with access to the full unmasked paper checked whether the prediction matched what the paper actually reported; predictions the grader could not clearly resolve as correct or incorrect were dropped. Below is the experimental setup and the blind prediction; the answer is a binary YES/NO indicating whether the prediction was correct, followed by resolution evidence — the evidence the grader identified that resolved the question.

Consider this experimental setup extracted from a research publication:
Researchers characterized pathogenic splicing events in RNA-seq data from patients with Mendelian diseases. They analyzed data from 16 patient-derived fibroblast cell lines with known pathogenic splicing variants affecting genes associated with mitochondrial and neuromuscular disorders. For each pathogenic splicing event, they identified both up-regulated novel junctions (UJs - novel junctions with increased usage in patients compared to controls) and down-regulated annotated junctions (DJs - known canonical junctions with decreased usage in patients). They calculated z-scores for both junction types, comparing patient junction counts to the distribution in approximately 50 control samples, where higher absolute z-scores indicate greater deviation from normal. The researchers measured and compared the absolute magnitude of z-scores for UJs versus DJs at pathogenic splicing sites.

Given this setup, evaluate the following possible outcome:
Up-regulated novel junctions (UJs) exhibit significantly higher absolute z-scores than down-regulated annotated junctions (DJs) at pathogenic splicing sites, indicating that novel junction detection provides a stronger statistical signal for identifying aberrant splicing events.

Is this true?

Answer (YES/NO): YES